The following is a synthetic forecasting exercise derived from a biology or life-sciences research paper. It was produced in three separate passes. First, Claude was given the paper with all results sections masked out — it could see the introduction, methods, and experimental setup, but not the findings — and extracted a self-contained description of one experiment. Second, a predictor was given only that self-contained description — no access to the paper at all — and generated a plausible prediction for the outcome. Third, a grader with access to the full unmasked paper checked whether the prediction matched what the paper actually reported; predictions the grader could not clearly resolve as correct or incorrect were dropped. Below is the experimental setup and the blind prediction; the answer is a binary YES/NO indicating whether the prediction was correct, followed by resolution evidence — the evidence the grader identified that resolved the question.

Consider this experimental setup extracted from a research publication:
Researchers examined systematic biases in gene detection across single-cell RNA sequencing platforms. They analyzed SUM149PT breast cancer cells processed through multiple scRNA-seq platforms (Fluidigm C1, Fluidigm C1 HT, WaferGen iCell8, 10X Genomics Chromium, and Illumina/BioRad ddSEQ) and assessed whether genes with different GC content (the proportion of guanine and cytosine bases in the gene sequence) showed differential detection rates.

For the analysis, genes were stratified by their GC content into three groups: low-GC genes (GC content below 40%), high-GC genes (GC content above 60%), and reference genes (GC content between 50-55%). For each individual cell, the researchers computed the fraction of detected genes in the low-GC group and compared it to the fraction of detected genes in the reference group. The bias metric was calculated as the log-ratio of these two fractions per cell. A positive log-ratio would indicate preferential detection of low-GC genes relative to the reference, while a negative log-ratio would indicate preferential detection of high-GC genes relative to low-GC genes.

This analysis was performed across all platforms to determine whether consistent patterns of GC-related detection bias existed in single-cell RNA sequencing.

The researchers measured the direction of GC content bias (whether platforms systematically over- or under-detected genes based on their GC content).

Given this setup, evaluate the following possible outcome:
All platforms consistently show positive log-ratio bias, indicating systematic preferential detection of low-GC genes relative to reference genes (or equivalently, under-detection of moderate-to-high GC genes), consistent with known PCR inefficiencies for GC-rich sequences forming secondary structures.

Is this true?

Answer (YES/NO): NO